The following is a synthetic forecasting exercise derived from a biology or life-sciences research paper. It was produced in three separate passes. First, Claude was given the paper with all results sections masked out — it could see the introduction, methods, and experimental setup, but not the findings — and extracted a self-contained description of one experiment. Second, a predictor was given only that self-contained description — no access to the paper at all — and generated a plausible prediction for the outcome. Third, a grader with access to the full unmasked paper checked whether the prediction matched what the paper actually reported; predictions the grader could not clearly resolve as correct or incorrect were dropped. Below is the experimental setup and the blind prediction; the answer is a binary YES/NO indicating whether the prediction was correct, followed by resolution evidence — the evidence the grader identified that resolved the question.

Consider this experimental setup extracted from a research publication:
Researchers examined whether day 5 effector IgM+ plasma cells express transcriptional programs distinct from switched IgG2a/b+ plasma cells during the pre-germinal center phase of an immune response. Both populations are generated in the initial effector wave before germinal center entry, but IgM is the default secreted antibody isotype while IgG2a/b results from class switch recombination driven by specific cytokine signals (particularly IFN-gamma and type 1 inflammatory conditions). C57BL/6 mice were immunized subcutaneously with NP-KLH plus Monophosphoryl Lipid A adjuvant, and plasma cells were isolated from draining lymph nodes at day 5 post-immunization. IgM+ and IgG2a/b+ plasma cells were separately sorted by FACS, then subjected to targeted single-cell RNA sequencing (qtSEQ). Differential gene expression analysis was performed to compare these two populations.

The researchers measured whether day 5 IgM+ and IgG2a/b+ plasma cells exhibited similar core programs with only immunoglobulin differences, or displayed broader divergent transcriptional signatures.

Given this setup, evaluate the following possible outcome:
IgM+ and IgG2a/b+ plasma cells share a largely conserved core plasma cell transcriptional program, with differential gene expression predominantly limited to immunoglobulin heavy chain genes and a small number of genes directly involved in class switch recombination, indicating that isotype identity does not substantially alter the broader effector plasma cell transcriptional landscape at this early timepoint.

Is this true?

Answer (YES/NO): NO